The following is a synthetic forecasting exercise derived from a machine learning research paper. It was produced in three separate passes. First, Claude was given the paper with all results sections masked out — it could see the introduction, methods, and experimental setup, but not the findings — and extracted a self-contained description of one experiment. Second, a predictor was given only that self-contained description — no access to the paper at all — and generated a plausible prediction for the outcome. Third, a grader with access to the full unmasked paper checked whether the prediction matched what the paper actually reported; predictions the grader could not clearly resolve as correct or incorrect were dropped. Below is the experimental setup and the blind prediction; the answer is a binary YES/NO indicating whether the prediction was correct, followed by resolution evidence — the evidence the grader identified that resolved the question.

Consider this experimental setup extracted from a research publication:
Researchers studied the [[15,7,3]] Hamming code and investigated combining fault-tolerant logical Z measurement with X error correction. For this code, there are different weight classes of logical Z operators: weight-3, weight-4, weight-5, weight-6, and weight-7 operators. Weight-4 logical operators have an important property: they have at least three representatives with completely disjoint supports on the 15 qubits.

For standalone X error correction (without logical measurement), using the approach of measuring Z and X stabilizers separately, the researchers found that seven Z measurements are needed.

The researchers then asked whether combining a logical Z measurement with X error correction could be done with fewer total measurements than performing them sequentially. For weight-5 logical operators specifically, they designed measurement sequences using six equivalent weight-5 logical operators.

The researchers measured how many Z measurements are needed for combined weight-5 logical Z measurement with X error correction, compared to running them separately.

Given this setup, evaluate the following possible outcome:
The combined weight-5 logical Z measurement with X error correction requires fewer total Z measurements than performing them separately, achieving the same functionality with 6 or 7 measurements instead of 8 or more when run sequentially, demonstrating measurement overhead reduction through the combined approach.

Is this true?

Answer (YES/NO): YES